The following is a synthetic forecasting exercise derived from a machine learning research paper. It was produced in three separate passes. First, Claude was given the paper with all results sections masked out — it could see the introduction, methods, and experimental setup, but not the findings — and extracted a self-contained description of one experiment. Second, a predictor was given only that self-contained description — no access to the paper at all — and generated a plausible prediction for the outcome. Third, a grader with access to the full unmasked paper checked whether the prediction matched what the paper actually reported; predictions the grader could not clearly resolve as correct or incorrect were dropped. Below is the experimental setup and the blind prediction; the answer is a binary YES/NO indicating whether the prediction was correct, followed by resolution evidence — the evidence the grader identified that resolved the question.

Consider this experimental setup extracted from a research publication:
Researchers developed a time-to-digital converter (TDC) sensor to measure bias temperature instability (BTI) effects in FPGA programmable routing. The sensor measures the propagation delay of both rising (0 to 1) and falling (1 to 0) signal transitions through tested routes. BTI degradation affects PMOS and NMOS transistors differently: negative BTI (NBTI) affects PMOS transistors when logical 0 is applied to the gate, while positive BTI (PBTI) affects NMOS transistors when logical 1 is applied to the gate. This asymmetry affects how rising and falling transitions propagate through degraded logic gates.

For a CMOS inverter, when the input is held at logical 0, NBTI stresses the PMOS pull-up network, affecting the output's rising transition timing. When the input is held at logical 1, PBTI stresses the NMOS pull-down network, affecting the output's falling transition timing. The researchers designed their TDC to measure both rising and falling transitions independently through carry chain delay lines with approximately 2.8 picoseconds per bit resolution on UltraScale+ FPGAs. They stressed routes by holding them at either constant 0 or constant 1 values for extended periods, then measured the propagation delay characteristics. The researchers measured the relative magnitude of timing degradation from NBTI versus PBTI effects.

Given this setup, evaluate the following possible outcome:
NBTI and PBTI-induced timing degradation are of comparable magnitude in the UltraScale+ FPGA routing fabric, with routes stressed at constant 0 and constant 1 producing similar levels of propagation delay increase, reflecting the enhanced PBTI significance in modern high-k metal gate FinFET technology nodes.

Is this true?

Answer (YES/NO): NO